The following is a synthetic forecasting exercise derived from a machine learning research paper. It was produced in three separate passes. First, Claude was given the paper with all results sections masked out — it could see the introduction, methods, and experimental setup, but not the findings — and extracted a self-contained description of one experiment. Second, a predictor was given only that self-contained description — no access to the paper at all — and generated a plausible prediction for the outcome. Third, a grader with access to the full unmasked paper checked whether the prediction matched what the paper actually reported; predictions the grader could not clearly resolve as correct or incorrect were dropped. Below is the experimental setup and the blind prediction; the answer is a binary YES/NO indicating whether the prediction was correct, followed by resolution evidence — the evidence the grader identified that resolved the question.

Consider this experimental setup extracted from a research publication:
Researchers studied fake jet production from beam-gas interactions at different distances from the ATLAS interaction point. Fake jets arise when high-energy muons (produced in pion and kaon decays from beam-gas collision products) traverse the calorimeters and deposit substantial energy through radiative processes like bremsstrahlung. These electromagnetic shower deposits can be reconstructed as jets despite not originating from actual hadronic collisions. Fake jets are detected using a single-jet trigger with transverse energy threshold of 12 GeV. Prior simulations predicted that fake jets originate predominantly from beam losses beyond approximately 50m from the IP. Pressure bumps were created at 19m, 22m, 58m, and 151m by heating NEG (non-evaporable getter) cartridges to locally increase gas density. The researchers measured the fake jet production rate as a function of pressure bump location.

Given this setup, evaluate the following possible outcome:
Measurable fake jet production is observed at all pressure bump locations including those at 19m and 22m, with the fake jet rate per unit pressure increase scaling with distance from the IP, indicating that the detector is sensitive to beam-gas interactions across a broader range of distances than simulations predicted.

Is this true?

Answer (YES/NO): NO